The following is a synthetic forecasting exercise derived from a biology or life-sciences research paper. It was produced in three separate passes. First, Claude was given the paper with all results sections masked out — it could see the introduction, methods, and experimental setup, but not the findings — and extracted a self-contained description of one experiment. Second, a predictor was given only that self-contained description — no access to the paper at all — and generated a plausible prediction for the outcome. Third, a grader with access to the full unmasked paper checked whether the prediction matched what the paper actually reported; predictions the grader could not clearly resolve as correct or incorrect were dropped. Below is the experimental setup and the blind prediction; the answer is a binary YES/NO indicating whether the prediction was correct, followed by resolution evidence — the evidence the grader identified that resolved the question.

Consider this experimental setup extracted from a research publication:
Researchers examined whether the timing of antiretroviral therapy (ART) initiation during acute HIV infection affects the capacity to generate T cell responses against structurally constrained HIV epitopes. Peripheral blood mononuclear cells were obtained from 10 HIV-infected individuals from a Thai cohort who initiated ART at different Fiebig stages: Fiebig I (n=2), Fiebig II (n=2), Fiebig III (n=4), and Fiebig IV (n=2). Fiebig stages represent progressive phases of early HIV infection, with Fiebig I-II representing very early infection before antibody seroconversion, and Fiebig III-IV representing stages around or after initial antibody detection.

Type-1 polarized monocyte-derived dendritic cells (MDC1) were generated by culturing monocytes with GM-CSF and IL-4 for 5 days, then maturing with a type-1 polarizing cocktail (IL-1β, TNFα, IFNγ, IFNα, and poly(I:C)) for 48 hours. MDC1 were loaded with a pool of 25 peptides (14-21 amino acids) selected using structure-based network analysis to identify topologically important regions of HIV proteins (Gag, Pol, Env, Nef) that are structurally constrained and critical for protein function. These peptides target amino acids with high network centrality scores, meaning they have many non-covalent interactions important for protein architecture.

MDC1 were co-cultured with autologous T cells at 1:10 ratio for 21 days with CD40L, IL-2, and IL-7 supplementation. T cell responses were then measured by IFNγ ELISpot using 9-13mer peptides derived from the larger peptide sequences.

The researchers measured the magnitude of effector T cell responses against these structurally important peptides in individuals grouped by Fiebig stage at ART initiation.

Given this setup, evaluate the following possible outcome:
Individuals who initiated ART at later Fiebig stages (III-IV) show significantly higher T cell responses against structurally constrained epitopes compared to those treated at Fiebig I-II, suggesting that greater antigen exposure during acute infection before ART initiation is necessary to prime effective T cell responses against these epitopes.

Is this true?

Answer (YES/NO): NO